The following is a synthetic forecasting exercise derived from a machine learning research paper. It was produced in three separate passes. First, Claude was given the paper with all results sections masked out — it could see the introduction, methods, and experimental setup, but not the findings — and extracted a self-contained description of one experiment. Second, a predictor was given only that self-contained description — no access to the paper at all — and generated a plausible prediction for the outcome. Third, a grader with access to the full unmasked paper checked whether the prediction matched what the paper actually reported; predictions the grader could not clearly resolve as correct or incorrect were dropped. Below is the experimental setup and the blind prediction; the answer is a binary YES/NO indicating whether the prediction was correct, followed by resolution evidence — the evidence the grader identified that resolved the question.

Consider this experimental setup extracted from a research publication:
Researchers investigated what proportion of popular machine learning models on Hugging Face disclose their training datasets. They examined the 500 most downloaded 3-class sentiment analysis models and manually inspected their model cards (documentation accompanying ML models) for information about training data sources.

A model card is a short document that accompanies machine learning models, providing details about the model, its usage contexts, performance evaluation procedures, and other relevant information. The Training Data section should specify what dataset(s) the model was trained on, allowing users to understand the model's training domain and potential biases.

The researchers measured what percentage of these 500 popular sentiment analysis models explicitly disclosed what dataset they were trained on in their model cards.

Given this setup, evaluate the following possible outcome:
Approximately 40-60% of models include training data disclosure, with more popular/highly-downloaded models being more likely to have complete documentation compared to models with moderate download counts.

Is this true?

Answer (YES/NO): NO